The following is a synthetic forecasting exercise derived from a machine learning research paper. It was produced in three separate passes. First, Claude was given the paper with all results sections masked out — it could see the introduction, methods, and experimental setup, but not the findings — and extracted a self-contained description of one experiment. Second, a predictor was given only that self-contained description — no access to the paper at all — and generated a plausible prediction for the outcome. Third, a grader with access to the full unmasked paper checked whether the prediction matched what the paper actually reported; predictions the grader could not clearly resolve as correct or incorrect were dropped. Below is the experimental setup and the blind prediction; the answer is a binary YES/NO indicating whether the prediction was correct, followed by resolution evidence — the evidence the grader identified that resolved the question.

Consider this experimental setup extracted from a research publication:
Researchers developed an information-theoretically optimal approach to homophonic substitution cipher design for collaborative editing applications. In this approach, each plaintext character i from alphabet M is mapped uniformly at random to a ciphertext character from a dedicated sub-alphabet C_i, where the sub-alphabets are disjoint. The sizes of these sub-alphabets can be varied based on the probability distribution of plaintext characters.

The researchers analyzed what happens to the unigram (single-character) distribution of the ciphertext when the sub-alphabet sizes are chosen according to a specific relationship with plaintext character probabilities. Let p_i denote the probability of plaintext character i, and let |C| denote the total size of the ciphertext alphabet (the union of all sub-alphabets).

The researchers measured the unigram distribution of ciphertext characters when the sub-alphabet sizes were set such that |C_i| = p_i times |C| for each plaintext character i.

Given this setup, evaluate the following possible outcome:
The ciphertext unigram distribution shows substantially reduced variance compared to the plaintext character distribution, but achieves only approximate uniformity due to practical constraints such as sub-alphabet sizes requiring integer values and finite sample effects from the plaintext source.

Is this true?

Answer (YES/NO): NO